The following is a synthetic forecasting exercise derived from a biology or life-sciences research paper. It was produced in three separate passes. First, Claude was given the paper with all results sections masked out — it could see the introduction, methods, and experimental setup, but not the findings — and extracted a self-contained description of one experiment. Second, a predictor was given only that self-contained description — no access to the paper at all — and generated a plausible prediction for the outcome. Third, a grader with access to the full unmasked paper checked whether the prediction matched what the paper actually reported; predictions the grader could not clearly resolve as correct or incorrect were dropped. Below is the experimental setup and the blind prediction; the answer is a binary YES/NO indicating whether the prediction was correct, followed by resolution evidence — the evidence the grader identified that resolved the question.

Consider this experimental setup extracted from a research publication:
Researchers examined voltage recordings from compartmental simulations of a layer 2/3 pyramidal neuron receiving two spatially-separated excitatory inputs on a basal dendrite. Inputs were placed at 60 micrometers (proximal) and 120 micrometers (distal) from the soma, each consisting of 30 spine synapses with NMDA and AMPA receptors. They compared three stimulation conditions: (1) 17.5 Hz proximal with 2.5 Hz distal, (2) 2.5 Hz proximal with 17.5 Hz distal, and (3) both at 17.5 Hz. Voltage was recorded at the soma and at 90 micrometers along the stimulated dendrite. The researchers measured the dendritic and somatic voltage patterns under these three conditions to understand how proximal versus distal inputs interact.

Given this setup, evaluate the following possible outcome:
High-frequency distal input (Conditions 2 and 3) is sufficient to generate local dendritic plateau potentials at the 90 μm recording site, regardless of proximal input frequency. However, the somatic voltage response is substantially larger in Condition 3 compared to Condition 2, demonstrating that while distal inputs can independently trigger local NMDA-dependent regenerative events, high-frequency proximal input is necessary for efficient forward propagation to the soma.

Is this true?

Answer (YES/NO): NO